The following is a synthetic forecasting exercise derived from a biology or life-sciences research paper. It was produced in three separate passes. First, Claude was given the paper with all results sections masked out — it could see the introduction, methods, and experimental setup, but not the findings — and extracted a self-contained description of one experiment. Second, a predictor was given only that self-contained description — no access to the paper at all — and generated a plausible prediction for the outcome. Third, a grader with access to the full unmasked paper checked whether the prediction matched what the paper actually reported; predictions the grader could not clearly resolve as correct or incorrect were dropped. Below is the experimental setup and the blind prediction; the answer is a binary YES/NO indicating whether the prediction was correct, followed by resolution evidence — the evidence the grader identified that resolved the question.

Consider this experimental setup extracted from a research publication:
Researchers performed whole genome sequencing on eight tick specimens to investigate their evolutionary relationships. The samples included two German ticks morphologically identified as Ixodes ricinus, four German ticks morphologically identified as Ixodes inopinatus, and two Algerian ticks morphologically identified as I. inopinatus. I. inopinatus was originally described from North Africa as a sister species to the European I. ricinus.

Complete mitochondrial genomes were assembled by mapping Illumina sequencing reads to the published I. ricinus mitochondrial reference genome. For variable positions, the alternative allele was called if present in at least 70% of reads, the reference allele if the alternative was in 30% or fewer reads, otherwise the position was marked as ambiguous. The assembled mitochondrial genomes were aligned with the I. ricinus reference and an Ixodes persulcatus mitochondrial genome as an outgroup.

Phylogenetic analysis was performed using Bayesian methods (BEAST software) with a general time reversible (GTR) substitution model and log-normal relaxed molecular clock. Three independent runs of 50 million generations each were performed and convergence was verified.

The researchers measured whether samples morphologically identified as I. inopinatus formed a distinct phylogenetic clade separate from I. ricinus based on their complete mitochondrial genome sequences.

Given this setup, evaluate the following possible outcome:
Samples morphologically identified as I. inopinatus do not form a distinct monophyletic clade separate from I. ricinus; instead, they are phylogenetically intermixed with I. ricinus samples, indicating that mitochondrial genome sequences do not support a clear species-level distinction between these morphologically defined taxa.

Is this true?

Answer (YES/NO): YES